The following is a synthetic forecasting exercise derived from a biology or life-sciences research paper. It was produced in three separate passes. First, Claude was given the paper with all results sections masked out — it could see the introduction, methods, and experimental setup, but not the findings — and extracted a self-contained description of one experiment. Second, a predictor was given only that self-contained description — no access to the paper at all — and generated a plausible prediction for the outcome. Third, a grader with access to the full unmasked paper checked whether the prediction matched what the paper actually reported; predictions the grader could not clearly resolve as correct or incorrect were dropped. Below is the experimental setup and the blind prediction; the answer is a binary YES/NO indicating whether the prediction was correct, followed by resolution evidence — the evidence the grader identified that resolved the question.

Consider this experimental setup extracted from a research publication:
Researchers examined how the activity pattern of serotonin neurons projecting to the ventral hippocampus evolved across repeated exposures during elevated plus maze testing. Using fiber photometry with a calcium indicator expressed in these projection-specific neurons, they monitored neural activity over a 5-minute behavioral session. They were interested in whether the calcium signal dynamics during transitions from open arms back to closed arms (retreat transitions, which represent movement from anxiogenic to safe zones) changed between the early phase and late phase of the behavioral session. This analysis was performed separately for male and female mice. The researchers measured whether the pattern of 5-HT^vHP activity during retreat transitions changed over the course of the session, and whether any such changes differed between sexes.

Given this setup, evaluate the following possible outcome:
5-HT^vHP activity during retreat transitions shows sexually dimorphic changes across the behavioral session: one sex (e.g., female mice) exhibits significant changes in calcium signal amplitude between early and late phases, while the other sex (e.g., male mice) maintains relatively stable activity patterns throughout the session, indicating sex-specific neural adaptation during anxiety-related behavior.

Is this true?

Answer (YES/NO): YES